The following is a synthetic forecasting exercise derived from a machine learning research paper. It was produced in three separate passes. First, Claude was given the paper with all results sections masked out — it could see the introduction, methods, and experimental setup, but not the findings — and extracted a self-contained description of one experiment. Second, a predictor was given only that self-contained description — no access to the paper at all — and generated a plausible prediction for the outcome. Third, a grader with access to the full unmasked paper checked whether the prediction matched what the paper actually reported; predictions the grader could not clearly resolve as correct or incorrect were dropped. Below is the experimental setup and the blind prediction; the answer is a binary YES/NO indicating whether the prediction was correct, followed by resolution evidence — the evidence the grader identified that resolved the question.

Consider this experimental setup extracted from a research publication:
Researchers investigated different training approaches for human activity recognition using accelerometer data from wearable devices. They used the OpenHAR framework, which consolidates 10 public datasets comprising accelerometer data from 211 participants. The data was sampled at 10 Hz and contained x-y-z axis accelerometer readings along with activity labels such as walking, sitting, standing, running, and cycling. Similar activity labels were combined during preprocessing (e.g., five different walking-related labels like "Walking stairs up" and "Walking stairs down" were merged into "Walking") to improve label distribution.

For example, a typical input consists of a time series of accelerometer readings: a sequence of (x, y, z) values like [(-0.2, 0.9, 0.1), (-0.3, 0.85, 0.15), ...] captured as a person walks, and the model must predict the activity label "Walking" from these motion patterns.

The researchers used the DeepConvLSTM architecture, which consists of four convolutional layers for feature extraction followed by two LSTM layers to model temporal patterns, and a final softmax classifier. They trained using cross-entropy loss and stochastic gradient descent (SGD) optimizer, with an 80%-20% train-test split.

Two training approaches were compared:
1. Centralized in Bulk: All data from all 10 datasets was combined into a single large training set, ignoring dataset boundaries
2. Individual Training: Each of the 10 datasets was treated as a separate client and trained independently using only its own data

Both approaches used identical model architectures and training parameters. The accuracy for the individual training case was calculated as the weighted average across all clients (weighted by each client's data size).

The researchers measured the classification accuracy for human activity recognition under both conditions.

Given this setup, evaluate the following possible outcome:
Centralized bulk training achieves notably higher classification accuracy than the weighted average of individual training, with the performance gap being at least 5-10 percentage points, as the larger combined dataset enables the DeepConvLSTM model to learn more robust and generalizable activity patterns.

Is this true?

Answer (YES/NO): NO